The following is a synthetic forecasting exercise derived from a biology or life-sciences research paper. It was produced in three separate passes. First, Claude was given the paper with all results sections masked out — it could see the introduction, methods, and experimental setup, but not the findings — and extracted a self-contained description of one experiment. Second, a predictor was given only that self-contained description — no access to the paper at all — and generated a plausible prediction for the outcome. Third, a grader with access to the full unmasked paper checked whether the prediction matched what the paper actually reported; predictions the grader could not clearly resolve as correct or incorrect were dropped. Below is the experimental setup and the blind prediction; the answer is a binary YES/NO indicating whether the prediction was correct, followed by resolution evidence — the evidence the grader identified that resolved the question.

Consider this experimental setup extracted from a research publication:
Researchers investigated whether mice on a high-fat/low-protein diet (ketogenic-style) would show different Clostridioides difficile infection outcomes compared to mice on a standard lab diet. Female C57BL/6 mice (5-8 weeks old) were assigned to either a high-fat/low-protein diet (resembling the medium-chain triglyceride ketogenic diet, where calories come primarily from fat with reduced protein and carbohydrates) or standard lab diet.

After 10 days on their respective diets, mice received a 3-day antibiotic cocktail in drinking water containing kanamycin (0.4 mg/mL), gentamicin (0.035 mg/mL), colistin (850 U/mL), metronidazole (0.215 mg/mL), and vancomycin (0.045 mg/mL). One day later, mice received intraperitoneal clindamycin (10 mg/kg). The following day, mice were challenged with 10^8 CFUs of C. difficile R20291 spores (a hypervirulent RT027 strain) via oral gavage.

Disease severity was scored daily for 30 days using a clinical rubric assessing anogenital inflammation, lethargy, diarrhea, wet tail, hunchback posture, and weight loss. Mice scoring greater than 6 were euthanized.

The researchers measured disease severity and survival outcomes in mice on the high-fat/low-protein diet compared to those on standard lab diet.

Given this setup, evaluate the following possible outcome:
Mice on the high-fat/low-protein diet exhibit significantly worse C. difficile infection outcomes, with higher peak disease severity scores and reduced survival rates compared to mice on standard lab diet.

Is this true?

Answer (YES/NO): NO